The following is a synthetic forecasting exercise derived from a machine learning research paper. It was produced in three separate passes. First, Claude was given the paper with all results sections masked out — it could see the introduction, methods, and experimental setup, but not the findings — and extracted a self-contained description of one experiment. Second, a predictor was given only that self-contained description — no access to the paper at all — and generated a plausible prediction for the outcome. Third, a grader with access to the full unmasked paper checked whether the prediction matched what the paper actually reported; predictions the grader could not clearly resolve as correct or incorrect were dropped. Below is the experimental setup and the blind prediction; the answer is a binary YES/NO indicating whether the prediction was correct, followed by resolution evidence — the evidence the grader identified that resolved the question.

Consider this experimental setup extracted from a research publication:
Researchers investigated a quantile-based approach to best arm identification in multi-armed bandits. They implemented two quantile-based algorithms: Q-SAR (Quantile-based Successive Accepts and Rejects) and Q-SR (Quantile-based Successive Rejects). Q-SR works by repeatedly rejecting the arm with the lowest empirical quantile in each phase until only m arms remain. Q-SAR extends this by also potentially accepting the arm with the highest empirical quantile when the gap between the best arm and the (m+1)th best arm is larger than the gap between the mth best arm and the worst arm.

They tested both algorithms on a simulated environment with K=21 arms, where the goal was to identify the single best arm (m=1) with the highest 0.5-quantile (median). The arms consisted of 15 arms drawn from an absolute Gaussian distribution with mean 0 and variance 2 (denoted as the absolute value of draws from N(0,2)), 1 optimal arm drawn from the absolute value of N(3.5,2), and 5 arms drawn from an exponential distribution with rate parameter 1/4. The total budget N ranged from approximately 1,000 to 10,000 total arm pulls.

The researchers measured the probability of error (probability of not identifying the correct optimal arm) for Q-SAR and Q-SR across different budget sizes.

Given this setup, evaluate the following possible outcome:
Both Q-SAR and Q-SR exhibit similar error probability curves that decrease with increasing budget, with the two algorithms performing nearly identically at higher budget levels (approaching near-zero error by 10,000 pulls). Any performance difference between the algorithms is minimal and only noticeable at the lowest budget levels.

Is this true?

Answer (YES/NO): NO